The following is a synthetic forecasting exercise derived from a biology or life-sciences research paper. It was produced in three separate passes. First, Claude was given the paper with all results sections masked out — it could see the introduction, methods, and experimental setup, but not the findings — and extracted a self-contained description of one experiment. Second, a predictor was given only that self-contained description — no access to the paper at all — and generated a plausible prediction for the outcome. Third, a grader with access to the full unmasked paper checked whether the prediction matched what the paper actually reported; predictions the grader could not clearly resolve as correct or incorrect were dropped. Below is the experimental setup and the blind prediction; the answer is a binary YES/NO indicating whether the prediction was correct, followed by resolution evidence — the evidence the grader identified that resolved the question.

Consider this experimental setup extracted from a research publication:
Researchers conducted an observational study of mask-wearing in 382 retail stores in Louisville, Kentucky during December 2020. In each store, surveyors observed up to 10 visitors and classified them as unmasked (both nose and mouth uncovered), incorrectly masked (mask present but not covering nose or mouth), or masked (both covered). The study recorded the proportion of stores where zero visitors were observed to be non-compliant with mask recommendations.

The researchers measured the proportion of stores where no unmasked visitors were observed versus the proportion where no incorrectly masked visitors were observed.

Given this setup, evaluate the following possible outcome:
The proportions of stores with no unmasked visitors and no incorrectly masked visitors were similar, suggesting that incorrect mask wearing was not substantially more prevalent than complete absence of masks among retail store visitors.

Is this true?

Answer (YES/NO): NO